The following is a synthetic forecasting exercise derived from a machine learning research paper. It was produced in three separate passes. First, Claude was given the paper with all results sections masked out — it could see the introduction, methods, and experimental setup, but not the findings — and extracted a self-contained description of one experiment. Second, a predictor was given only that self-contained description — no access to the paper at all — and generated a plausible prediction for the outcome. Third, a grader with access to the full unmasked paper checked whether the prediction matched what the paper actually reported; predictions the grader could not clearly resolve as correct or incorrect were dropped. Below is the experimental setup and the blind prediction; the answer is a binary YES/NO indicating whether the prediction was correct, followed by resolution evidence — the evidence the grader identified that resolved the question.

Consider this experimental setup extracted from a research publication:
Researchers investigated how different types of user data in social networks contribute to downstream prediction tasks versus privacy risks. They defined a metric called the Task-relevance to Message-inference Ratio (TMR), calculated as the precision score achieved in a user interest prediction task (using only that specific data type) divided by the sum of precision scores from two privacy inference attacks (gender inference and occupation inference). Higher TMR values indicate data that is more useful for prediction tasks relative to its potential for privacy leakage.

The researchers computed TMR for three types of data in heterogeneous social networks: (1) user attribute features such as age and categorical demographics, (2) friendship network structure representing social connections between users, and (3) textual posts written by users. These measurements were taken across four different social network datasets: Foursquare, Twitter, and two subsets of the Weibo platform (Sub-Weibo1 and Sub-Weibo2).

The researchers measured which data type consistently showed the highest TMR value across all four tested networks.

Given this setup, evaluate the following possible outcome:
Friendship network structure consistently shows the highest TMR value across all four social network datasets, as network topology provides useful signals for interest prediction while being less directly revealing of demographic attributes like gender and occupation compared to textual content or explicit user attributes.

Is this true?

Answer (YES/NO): YES